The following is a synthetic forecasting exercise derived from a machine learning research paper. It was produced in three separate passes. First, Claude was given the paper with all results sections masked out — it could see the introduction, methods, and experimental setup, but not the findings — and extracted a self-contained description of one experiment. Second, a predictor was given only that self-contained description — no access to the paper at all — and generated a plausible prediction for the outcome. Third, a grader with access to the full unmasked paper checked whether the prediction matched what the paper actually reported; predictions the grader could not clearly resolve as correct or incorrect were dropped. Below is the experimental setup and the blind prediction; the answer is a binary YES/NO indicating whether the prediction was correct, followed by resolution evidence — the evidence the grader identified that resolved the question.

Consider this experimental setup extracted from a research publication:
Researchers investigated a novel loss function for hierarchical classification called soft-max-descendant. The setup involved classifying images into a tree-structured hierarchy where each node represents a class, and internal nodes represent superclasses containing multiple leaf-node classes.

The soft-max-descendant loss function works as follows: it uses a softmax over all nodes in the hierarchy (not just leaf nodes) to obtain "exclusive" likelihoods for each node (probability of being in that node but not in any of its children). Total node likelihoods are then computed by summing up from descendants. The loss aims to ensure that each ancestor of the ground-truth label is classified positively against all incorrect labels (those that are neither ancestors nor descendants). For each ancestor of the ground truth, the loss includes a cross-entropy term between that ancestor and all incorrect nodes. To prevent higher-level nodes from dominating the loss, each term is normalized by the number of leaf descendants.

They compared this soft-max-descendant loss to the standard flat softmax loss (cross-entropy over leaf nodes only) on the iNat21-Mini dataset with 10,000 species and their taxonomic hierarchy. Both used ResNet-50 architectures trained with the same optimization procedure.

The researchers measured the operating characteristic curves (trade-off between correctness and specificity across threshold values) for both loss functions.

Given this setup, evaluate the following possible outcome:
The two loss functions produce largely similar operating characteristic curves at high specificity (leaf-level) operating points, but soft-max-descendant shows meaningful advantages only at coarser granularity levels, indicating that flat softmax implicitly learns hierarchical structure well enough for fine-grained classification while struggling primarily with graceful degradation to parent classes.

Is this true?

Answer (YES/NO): NO